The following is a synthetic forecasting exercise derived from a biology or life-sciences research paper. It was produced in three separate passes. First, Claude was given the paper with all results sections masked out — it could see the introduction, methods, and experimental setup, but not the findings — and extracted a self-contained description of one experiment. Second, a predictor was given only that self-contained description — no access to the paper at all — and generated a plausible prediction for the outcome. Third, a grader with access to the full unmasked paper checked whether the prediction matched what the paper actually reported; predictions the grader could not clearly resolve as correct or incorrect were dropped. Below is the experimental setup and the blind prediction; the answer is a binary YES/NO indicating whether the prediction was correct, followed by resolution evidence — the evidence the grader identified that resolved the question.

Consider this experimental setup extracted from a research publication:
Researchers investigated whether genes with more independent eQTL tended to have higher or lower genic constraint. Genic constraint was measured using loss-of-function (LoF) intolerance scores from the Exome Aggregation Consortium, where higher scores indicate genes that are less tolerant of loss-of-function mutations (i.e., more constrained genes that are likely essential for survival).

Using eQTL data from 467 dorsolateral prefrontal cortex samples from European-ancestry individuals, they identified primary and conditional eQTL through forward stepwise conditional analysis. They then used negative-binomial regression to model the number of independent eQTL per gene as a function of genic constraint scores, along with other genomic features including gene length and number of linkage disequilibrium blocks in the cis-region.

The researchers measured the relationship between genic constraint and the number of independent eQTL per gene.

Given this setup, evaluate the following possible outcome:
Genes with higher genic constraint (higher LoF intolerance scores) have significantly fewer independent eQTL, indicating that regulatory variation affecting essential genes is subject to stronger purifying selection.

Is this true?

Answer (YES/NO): YES